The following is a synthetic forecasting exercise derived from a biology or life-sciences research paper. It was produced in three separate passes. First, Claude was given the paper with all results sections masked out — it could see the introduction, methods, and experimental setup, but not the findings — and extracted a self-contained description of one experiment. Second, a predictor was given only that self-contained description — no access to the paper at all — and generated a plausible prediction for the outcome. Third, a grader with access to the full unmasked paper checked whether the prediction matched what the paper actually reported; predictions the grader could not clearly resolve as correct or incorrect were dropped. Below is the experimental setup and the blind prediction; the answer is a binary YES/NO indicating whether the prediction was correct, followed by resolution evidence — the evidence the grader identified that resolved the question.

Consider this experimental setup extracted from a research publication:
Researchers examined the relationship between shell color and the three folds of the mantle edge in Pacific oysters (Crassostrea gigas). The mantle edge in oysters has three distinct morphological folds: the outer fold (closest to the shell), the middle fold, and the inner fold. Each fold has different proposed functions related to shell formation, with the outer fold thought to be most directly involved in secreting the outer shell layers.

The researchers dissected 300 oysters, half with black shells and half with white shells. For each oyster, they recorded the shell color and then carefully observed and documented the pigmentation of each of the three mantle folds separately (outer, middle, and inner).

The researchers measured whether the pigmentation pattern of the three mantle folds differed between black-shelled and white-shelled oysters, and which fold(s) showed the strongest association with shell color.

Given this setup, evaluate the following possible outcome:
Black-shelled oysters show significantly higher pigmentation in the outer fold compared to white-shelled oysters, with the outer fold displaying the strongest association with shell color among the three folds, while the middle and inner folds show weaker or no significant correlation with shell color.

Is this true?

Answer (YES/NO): YES